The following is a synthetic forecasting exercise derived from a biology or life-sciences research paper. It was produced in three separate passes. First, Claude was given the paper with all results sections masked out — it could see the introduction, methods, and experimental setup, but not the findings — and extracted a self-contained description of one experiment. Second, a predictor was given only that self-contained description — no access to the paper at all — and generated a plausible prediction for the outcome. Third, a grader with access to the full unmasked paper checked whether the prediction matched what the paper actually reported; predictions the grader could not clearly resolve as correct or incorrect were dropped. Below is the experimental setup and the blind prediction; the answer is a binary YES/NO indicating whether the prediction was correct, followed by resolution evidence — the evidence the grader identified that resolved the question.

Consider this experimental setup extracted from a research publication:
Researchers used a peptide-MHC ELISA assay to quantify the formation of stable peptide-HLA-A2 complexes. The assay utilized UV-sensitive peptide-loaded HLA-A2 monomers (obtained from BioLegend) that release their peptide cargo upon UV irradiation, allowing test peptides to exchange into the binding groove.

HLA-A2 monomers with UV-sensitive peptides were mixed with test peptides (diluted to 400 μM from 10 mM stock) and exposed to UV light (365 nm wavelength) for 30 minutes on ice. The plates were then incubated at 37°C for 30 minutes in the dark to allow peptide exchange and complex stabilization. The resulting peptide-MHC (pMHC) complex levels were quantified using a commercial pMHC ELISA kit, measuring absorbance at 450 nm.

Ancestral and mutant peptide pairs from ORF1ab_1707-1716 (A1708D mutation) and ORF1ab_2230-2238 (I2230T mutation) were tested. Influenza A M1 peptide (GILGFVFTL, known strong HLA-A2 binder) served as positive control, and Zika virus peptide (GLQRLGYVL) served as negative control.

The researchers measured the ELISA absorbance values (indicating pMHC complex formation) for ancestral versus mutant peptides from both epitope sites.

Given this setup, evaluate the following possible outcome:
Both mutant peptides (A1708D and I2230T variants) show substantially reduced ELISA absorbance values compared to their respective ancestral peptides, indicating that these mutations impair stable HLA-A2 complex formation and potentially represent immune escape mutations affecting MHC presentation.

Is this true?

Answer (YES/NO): NO